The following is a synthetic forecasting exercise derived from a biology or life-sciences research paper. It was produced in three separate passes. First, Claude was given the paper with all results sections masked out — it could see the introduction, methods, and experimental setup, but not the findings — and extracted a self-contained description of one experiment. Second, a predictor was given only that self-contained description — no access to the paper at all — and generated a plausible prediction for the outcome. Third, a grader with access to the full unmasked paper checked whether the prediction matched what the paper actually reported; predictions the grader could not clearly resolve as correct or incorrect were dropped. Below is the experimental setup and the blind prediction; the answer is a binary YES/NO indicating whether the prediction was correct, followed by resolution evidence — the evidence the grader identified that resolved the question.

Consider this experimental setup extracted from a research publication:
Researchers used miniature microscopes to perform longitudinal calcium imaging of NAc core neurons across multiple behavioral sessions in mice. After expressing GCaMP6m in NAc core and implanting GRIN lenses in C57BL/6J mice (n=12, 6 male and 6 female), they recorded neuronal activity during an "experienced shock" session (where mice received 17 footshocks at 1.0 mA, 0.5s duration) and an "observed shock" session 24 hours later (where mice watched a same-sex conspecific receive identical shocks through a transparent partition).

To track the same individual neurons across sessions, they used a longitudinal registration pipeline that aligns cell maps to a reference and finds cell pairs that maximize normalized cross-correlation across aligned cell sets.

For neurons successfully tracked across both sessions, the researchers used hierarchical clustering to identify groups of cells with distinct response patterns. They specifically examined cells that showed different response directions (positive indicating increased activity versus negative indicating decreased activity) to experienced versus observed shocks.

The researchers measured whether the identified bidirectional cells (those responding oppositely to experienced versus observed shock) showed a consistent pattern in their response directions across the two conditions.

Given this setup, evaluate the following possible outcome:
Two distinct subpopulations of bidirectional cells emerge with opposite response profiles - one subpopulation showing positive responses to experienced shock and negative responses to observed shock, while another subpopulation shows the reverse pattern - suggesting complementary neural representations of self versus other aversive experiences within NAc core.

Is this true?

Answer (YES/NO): NO